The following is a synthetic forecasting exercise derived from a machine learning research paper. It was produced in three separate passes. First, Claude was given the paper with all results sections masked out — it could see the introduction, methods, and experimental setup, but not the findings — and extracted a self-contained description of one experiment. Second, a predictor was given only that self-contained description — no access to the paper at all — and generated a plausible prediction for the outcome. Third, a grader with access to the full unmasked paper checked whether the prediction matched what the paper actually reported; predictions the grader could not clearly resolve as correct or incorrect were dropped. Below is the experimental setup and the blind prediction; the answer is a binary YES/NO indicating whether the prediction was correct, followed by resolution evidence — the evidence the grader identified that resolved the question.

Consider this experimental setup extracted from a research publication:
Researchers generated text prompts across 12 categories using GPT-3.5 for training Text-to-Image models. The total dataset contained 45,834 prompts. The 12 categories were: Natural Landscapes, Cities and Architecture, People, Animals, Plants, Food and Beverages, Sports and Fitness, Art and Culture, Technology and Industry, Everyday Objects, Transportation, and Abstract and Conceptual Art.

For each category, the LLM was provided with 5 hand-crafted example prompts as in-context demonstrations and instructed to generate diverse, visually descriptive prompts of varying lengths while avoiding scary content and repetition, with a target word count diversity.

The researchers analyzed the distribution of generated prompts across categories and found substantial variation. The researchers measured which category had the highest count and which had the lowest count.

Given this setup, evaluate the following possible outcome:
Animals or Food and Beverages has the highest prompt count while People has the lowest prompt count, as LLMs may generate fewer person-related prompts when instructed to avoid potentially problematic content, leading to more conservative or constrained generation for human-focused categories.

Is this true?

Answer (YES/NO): NO